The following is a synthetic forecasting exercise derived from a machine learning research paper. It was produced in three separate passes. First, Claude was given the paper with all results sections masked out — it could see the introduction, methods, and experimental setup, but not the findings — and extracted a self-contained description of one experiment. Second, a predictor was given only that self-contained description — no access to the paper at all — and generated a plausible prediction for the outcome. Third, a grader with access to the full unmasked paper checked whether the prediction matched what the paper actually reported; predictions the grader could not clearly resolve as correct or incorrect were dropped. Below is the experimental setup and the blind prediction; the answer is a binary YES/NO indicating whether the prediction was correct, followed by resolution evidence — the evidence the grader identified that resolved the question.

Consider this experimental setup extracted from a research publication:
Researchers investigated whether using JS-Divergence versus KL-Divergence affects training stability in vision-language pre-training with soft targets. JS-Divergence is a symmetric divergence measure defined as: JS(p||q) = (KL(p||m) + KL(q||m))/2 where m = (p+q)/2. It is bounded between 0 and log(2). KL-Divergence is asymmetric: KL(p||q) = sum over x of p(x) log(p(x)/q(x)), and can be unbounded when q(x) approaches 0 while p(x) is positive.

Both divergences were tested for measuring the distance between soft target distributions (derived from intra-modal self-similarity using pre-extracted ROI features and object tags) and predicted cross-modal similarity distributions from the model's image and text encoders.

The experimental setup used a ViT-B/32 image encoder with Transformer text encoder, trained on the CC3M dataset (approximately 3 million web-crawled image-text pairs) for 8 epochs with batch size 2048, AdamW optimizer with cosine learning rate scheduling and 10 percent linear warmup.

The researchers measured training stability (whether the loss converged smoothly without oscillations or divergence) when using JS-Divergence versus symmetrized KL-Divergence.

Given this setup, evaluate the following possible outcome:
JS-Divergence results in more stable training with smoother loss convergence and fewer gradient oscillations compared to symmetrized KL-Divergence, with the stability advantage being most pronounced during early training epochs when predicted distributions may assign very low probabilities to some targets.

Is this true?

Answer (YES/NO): NO